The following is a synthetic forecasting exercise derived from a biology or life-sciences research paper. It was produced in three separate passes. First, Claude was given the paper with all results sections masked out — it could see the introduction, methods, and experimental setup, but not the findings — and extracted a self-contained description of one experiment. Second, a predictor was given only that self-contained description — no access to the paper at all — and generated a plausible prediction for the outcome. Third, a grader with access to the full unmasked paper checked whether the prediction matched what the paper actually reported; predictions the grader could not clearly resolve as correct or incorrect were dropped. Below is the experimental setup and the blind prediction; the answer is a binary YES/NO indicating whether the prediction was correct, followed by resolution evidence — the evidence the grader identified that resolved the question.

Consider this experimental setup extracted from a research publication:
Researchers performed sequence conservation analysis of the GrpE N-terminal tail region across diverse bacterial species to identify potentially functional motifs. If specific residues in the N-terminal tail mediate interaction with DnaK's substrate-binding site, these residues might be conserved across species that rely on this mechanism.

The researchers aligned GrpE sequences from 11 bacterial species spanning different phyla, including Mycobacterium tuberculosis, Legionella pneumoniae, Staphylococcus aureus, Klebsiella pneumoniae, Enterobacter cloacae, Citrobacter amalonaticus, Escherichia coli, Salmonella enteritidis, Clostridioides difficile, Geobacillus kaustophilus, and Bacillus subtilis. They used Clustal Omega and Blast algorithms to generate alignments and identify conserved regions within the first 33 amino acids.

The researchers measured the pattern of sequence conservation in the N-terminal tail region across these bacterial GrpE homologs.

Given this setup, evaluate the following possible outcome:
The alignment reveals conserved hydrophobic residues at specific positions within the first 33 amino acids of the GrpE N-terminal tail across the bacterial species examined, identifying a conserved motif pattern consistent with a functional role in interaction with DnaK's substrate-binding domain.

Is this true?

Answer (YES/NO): YES